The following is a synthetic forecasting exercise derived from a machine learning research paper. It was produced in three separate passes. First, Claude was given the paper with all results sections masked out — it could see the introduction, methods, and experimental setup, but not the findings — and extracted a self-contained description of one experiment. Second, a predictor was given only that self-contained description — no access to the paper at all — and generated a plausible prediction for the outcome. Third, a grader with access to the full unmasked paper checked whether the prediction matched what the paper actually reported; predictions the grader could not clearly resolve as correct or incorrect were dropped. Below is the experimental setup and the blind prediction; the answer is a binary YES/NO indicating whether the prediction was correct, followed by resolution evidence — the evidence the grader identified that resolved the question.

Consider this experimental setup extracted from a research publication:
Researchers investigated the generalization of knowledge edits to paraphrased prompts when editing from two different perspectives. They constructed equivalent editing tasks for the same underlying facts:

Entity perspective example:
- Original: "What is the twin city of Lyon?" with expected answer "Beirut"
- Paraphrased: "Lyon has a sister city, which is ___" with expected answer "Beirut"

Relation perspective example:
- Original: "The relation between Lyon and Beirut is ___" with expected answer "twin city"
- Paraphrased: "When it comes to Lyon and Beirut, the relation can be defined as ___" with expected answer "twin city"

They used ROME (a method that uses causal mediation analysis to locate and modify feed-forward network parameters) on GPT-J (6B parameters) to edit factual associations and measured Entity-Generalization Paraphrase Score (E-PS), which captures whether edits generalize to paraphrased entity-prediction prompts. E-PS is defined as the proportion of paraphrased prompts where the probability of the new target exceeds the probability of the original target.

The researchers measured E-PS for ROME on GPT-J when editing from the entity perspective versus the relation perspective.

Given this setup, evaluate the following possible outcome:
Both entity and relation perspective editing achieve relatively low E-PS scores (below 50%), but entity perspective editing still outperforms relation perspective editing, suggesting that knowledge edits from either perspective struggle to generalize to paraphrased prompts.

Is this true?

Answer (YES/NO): NO